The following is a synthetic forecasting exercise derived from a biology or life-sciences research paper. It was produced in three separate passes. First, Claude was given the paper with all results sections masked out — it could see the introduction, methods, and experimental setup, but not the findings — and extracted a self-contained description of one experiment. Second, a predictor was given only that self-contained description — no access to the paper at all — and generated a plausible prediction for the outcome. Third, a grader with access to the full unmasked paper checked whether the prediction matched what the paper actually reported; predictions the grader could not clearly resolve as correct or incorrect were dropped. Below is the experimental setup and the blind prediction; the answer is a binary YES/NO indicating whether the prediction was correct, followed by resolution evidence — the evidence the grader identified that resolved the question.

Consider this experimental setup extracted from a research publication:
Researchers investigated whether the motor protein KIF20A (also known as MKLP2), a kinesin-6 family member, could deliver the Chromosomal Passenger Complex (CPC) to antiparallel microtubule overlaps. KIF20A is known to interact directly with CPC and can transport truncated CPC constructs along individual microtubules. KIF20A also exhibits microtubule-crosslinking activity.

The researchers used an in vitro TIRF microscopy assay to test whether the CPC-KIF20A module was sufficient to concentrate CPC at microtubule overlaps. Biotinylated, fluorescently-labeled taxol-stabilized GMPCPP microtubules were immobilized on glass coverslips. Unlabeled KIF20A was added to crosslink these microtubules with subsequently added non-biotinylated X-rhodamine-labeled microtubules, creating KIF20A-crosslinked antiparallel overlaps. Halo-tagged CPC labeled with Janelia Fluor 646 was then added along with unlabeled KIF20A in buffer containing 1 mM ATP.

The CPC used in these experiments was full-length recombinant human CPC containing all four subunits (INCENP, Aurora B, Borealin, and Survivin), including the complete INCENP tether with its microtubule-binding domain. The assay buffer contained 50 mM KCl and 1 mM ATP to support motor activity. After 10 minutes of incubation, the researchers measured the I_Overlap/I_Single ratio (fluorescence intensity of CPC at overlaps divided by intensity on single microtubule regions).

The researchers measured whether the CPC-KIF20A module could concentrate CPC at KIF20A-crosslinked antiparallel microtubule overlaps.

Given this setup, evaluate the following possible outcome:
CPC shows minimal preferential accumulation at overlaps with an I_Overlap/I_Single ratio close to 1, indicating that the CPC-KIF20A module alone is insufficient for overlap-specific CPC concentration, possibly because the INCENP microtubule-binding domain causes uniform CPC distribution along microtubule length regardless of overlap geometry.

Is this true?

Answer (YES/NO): NO